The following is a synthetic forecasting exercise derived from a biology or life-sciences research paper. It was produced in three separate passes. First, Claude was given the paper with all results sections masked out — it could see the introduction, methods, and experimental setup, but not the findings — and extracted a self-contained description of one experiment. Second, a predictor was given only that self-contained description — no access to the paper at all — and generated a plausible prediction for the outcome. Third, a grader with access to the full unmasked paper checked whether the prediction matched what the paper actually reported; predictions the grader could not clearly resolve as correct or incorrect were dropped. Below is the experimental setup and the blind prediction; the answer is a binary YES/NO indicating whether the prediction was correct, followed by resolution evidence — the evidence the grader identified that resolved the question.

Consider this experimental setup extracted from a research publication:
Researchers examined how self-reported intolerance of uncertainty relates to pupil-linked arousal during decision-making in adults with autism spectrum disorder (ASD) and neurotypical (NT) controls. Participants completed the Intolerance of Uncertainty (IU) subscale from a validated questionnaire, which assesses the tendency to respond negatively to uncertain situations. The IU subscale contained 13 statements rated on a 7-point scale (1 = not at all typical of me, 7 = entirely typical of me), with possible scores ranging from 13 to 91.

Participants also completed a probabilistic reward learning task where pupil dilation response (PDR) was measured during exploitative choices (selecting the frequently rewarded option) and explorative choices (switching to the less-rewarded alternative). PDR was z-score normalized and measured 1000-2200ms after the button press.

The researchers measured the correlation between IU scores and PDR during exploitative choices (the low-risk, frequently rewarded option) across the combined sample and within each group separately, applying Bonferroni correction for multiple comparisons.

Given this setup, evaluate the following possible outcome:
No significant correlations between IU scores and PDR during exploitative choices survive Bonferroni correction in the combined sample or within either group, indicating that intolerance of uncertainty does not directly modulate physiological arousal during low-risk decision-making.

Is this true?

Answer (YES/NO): NO